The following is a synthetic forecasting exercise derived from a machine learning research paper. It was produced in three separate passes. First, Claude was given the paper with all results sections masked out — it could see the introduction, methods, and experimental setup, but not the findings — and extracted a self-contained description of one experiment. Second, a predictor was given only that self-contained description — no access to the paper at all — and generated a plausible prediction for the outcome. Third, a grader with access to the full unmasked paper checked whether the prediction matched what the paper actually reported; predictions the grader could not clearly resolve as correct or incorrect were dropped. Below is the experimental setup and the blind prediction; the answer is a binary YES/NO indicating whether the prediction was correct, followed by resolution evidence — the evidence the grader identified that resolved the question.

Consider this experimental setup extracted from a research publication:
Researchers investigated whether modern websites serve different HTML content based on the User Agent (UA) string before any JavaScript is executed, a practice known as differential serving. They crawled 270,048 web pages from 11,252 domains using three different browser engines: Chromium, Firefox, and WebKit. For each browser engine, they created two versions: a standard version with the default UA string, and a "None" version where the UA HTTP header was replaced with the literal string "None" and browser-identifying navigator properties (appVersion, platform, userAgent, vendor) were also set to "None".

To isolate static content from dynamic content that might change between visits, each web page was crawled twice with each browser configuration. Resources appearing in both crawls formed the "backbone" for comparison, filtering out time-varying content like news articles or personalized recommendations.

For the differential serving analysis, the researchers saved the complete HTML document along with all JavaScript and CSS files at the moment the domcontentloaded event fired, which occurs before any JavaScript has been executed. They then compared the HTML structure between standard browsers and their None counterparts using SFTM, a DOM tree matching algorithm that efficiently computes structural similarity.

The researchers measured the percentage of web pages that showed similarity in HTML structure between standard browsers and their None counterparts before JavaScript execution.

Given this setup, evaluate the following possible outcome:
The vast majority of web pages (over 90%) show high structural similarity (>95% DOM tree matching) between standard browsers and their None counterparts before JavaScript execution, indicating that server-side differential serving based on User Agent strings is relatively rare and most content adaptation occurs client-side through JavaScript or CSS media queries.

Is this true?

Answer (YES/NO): YES